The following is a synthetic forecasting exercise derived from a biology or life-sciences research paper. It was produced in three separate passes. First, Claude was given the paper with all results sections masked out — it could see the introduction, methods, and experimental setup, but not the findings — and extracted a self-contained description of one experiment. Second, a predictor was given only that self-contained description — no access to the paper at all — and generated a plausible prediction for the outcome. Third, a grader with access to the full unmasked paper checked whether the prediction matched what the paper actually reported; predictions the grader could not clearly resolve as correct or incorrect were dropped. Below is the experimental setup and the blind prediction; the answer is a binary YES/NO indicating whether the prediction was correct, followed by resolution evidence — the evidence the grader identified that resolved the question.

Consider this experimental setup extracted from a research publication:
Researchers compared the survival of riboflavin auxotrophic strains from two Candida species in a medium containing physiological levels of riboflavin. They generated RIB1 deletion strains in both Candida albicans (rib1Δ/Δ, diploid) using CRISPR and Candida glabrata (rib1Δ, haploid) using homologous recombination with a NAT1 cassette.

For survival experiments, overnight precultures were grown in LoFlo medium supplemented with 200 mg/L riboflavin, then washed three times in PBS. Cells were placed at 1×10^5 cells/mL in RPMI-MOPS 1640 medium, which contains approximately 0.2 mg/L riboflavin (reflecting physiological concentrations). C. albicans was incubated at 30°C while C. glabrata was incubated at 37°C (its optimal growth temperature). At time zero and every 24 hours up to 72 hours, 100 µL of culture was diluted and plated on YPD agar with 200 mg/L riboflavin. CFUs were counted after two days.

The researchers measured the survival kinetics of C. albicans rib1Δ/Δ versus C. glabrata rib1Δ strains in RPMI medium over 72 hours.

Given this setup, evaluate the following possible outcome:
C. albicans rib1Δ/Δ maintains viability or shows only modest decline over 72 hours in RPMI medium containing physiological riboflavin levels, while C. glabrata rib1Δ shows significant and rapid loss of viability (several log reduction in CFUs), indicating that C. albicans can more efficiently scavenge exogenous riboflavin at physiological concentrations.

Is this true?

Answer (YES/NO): NO